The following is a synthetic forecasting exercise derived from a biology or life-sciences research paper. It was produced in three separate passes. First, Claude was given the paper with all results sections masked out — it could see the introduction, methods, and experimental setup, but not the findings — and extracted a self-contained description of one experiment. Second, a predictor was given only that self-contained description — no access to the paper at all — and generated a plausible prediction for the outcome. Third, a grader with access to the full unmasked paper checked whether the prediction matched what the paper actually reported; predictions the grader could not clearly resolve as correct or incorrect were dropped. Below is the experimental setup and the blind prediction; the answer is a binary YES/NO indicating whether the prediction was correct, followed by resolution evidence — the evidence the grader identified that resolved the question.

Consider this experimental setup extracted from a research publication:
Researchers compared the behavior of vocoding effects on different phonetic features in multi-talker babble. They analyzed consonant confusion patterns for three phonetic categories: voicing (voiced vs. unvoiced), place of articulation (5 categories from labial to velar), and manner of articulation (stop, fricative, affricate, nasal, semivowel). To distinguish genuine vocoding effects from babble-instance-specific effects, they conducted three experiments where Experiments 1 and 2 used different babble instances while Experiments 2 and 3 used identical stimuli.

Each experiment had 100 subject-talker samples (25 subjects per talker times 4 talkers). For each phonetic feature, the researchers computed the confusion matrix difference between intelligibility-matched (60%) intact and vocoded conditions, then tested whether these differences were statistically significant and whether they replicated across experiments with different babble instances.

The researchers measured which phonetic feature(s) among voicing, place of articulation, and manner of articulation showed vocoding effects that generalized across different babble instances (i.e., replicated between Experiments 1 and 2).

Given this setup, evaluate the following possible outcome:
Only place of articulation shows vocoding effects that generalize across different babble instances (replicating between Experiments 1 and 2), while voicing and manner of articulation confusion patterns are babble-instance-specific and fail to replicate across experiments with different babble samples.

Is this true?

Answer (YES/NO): NO